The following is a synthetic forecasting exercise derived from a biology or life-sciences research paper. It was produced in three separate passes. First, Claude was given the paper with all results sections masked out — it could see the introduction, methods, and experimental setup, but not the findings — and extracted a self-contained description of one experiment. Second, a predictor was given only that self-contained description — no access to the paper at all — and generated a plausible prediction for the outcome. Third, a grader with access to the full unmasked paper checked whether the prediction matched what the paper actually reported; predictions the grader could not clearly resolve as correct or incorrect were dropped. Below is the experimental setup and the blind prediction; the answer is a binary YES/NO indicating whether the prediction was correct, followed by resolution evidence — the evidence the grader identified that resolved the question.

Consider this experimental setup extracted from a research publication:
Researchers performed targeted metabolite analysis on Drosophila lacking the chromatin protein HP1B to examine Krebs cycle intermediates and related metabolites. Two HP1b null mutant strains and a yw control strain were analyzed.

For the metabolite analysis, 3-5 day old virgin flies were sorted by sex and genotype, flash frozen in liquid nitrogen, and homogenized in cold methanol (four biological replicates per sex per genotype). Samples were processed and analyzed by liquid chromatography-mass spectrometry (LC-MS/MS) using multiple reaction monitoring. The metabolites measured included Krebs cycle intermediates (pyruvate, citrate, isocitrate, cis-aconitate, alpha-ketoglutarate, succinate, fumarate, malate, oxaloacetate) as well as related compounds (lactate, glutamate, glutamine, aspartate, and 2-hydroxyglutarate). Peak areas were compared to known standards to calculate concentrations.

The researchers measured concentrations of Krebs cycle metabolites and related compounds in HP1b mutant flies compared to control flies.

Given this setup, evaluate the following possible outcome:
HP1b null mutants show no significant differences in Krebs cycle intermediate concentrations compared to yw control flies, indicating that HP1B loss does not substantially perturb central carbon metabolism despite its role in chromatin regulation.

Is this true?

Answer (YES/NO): NO